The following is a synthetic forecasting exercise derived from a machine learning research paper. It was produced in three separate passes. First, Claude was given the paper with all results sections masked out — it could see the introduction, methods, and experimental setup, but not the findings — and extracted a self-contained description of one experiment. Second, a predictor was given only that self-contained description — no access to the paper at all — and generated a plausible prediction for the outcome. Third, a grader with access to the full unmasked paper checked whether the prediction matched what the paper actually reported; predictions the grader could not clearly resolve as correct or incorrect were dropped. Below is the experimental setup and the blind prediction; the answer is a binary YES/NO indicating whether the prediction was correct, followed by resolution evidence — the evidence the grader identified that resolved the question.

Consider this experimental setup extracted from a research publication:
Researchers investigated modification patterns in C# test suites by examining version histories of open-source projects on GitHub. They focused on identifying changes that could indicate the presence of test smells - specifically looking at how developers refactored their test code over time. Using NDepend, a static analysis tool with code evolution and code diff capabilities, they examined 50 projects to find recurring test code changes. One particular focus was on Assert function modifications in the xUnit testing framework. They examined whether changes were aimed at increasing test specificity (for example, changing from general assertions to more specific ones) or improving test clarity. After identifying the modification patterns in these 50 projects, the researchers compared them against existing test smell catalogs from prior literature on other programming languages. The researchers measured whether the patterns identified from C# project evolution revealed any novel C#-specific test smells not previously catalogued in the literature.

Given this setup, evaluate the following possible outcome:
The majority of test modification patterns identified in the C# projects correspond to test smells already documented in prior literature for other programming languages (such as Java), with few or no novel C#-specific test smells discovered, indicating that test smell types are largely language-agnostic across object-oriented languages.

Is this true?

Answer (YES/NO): YES